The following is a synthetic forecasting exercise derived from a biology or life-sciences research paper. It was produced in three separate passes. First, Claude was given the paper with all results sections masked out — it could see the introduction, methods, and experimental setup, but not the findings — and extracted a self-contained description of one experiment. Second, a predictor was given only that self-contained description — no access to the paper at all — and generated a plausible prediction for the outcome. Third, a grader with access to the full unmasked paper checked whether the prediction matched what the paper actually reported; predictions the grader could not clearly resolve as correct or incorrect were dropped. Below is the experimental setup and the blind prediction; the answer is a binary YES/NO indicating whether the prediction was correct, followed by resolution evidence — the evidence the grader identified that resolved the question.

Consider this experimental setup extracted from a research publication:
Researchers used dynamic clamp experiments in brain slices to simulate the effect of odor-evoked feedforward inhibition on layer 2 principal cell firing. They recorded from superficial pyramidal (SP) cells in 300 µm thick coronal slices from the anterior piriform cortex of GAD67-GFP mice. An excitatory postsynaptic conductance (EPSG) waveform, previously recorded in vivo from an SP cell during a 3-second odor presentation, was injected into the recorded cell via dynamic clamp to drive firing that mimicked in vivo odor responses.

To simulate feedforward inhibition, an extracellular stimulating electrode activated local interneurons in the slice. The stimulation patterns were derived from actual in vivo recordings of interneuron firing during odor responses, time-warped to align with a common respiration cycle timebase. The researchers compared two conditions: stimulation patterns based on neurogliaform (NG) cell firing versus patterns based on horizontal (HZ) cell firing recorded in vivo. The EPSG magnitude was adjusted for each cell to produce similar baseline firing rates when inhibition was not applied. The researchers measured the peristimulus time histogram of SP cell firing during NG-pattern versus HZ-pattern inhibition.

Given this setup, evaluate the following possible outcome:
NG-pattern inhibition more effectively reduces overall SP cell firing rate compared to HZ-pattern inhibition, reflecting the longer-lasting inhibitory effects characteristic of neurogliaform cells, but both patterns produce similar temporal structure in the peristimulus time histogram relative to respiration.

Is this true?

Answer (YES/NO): NO